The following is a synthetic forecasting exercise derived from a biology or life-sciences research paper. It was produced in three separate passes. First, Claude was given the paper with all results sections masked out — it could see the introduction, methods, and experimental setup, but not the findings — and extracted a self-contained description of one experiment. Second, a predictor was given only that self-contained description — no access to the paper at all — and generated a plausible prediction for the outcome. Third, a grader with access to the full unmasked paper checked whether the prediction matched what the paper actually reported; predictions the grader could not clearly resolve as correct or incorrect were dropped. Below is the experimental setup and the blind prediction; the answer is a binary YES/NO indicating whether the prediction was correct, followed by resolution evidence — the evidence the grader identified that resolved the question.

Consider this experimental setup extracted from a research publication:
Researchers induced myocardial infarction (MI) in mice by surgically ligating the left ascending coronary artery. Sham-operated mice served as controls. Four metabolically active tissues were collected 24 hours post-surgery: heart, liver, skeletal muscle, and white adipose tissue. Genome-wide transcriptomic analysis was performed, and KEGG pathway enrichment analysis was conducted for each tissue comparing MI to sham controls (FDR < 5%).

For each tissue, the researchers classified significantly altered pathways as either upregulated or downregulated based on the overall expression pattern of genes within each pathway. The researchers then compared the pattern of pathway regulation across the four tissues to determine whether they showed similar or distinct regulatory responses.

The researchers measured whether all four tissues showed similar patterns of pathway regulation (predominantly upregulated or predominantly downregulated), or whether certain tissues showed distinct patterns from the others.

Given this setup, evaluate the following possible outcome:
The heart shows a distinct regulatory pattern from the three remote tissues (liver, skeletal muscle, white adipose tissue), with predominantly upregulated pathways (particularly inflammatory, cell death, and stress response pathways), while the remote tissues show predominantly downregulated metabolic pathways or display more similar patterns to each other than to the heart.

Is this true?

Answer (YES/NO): NO